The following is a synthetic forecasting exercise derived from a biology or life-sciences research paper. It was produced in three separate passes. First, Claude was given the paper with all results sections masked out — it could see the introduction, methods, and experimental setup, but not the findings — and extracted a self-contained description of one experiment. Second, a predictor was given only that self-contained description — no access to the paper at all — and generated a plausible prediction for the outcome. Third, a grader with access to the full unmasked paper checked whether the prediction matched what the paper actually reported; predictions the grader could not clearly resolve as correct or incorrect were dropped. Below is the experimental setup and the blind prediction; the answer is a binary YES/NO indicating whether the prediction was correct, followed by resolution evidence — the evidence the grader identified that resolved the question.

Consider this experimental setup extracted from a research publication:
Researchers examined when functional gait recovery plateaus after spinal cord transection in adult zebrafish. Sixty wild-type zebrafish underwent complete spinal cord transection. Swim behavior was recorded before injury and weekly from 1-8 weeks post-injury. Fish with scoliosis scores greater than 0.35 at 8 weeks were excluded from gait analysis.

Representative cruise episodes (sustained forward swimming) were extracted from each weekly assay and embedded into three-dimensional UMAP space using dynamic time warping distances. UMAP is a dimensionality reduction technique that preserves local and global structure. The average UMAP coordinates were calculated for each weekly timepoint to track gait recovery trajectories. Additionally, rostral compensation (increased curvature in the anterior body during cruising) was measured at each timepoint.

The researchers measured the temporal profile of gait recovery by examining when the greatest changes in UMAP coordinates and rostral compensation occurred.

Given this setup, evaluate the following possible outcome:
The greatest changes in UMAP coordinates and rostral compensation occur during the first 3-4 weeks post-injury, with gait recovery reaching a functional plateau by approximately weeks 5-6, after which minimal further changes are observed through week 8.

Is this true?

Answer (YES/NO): NO